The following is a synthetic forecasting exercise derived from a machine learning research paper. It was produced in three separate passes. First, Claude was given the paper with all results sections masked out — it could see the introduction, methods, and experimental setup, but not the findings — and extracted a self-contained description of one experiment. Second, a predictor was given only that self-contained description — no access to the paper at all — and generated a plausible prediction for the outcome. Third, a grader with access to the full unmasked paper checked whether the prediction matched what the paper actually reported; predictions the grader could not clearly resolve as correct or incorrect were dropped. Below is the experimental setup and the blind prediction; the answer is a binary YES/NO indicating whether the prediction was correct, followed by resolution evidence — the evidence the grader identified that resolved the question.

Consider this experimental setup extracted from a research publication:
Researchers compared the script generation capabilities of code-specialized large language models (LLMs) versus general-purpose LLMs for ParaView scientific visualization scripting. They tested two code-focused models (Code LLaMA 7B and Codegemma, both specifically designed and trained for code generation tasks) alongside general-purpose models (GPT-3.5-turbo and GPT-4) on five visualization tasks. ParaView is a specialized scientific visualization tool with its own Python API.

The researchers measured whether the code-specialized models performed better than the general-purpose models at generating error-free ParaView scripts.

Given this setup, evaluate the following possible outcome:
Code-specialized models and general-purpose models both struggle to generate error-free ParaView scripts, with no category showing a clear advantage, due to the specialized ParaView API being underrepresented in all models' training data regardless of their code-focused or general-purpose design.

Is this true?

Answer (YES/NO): NO